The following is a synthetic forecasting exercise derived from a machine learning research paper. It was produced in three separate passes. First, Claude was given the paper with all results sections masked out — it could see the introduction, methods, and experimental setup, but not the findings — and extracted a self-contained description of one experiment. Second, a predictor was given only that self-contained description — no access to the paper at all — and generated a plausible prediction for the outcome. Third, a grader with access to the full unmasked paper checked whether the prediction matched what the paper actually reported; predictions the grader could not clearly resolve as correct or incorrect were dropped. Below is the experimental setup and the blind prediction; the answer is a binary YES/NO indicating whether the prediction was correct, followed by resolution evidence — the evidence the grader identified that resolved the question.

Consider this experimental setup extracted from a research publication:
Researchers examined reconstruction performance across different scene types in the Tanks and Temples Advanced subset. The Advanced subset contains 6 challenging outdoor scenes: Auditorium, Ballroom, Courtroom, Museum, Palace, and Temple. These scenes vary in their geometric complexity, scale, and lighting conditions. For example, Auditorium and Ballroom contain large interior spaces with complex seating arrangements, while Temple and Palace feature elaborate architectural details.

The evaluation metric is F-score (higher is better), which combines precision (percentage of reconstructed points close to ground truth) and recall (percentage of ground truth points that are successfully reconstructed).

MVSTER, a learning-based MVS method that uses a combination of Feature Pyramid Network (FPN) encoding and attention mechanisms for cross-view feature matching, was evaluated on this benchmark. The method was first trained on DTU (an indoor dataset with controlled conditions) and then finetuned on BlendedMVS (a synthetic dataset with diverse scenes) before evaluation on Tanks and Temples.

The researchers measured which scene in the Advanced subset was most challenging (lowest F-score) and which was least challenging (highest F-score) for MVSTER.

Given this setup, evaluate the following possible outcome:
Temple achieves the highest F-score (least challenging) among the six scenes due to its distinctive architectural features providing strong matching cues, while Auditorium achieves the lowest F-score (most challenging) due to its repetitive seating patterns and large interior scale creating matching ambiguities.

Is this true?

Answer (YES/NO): NO